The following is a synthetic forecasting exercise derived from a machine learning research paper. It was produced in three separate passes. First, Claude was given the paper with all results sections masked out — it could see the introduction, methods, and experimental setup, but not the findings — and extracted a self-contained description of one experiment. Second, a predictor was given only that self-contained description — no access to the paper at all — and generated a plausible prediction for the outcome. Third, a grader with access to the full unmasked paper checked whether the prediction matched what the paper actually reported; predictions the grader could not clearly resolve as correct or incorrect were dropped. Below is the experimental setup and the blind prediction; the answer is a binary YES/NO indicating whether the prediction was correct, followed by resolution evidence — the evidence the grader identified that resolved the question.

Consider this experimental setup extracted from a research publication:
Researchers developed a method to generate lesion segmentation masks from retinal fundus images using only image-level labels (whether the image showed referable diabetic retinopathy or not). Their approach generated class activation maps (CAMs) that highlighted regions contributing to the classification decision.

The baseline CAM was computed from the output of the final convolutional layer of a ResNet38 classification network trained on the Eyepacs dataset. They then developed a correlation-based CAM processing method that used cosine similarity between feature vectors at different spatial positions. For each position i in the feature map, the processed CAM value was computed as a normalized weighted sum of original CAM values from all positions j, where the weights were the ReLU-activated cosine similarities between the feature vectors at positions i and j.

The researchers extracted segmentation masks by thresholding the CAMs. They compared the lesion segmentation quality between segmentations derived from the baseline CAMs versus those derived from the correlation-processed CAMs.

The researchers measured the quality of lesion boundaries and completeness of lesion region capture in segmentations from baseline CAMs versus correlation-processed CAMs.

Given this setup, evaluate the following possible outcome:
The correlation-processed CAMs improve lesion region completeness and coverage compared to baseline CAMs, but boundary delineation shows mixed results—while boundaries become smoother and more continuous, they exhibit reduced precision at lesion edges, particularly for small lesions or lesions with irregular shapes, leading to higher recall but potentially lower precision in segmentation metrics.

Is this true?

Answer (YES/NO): NO